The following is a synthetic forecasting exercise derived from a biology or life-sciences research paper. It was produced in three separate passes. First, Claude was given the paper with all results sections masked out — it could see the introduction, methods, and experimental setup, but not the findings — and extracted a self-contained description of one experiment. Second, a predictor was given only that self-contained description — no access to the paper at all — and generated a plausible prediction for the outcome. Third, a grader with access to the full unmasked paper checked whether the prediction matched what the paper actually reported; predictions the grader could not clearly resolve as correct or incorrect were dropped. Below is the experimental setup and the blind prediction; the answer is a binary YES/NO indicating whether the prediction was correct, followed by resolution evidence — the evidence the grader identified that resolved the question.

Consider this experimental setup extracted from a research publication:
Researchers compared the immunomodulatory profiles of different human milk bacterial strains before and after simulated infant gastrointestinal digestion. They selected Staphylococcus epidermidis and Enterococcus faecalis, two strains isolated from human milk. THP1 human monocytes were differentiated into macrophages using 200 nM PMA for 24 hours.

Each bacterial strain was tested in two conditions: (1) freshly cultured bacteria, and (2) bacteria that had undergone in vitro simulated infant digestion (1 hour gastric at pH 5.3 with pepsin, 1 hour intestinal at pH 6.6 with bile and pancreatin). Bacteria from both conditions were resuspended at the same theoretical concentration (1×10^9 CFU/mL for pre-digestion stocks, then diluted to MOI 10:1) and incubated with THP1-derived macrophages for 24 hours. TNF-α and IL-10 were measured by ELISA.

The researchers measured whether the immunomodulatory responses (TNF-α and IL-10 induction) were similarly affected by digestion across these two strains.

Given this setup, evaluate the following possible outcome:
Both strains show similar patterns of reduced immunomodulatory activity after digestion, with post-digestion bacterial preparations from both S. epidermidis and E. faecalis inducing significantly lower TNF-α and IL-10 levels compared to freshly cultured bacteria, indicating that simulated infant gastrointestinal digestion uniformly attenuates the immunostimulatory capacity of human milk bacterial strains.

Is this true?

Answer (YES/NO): NO